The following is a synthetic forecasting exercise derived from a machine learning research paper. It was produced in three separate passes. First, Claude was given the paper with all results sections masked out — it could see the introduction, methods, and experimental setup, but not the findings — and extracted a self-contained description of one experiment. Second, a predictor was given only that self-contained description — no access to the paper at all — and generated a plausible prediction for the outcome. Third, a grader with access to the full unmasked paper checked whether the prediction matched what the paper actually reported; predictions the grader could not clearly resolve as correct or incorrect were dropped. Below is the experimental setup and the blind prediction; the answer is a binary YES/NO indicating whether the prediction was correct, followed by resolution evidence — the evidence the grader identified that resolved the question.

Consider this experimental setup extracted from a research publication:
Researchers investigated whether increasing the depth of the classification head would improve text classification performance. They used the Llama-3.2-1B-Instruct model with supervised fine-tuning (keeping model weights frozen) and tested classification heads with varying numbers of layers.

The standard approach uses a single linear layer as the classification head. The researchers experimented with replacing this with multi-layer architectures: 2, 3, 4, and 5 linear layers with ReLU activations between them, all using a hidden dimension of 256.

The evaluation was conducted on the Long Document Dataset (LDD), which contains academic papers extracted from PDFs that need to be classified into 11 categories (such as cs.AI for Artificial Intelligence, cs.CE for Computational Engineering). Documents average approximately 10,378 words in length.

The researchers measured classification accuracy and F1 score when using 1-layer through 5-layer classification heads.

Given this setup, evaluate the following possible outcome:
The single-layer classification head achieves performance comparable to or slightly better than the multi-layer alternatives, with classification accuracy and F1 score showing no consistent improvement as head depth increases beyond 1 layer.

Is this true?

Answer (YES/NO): NO